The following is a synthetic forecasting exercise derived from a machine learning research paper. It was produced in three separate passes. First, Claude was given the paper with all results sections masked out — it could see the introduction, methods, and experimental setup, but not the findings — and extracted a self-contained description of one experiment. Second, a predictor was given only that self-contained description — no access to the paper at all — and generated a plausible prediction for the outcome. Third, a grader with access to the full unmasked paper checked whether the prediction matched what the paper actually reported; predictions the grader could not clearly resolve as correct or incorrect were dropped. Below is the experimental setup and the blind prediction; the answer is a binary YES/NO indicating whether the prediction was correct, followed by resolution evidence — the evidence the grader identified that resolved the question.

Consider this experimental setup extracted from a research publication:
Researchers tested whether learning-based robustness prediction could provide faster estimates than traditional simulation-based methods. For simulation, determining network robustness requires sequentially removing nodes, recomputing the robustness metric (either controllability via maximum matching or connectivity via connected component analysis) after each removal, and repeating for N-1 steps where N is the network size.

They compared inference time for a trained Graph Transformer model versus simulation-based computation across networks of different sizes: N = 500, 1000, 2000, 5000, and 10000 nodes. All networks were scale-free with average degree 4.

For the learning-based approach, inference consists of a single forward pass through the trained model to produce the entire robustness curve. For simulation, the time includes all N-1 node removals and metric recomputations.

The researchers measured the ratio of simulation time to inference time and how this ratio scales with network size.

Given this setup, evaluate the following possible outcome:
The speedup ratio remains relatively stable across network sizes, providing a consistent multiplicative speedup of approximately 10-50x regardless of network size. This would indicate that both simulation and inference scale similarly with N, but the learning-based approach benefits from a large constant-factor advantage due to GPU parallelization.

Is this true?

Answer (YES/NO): NO